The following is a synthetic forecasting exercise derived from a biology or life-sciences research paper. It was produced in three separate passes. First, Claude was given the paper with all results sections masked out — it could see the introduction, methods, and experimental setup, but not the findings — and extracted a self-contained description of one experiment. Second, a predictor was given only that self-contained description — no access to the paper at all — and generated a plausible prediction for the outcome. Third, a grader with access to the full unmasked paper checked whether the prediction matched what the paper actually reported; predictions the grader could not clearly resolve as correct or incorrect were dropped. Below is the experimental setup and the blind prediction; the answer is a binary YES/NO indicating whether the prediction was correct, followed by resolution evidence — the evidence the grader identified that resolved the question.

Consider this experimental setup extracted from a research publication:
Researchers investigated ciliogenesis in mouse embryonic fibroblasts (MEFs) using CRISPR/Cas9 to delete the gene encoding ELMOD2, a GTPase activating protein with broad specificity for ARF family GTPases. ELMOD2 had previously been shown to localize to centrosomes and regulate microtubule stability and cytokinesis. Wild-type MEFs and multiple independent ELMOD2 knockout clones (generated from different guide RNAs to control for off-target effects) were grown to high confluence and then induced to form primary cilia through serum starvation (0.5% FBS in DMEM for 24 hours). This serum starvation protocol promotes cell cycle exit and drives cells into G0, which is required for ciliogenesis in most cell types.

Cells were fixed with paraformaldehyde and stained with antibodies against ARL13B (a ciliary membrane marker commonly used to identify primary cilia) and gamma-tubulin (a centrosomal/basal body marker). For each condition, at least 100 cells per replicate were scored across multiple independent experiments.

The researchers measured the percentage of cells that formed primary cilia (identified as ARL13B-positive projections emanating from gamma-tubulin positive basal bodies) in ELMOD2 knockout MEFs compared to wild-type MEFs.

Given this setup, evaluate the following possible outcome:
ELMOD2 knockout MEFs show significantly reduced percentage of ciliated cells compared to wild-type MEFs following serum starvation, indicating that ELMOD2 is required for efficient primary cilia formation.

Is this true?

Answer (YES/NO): NO